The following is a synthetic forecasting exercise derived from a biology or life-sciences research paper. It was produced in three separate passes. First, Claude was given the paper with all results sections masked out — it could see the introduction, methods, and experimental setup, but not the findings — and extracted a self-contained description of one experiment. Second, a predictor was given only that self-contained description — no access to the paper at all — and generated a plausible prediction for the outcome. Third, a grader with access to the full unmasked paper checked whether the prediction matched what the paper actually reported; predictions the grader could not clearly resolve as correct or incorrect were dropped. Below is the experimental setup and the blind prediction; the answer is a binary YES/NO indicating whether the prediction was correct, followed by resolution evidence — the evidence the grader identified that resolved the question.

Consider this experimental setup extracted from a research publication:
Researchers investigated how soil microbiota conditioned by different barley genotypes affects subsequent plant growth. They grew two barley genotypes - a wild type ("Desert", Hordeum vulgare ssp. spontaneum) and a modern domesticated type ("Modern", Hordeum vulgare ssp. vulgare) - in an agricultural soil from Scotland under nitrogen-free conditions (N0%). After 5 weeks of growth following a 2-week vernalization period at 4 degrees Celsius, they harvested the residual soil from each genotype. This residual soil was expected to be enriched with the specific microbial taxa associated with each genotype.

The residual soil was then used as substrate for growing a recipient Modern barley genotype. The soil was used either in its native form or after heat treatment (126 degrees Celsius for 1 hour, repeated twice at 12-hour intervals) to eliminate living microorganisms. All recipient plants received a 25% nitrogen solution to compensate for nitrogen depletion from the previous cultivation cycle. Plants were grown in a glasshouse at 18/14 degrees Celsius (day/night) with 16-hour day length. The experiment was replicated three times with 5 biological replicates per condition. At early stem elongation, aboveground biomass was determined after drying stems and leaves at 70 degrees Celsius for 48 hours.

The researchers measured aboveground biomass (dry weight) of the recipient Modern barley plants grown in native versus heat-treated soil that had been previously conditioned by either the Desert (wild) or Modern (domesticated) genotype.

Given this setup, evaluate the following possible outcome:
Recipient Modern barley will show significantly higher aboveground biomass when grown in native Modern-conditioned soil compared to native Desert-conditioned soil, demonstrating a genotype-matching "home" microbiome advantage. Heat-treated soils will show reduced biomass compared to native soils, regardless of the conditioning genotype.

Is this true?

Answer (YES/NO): NO